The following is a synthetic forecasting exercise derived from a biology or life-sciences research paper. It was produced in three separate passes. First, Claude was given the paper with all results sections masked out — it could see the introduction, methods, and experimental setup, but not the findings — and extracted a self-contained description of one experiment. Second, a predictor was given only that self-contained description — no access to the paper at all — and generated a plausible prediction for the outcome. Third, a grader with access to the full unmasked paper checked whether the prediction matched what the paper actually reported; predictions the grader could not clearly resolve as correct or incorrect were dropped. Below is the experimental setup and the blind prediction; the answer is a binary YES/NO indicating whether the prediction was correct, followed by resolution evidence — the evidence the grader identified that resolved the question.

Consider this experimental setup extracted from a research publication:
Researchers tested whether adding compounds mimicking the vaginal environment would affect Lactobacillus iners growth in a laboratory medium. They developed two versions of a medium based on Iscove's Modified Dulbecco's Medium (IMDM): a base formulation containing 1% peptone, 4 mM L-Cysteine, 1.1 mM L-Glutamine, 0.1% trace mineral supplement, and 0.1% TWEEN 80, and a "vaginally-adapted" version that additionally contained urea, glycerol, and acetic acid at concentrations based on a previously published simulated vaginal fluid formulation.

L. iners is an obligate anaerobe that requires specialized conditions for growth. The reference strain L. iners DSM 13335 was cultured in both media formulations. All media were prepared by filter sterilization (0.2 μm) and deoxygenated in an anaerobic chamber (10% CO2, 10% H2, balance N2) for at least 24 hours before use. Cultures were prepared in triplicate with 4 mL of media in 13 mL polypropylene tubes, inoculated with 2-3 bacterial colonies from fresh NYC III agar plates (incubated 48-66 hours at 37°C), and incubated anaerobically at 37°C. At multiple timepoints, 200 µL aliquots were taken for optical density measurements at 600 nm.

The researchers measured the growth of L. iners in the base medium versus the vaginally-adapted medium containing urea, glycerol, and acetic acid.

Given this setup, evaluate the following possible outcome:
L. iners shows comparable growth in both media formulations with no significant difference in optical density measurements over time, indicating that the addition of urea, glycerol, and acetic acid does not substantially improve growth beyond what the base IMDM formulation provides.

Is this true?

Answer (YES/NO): NO